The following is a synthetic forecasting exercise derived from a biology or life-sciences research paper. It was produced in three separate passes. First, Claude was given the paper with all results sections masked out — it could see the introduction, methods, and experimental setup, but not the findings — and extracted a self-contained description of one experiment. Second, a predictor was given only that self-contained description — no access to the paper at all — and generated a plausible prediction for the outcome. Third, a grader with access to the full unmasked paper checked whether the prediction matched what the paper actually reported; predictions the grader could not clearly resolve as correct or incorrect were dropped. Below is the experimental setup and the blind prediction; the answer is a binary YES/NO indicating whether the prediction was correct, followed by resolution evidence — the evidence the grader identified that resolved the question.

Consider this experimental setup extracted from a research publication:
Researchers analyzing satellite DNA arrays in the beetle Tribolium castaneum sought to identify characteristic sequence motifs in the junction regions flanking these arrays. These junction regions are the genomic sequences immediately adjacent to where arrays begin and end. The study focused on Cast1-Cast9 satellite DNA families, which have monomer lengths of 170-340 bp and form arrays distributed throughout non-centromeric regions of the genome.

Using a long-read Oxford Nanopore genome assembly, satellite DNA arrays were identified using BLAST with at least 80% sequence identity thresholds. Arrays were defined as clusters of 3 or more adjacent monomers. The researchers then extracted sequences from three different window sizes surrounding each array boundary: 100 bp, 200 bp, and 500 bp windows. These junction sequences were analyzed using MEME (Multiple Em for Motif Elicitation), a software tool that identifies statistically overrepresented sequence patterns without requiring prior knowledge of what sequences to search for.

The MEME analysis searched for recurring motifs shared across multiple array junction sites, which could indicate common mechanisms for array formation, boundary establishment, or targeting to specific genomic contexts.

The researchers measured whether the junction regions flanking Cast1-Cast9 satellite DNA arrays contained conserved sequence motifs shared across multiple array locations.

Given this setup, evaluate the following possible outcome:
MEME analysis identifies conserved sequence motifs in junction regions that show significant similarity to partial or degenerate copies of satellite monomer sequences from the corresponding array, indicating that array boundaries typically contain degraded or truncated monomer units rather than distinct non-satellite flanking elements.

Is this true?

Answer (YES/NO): NO